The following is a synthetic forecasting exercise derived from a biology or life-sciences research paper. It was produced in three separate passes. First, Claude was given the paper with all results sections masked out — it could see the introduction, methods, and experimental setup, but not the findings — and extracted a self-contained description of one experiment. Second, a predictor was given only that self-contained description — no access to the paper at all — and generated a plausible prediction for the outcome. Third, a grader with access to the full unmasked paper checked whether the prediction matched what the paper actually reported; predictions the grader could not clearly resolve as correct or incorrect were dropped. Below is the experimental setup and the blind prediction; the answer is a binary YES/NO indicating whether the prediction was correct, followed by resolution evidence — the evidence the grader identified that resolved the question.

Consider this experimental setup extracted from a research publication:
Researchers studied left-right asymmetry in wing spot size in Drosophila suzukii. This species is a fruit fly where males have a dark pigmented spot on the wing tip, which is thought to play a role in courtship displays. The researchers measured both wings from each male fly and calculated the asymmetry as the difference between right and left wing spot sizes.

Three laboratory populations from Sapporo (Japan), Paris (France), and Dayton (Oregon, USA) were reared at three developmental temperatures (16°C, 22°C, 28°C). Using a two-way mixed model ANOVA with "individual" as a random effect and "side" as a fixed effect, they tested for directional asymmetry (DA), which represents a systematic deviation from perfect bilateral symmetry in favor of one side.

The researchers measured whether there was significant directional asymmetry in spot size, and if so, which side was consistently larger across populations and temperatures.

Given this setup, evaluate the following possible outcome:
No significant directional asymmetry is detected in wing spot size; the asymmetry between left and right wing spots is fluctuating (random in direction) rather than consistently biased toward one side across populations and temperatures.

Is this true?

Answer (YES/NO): NO